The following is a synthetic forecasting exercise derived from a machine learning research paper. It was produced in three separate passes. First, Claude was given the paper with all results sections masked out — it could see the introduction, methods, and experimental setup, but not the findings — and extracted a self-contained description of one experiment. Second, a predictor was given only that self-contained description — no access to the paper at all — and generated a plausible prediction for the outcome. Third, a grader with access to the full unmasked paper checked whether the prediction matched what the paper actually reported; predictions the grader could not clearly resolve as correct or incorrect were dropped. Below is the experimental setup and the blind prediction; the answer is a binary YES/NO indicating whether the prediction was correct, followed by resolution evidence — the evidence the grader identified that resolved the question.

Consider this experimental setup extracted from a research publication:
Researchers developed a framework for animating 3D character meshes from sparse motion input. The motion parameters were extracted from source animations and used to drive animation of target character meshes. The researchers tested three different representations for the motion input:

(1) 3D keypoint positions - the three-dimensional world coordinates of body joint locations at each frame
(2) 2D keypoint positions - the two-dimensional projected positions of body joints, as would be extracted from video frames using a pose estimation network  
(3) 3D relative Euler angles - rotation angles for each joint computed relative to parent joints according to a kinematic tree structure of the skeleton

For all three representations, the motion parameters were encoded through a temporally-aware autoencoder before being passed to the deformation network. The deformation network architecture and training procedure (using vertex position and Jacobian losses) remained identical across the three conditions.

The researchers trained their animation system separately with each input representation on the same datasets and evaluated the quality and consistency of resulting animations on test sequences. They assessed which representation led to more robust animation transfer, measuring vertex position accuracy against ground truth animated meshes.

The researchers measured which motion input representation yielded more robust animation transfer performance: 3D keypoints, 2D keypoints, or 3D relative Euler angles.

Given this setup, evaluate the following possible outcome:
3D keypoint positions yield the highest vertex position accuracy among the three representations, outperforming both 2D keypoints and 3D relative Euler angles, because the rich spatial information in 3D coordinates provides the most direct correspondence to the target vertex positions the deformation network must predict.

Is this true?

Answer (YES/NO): YES